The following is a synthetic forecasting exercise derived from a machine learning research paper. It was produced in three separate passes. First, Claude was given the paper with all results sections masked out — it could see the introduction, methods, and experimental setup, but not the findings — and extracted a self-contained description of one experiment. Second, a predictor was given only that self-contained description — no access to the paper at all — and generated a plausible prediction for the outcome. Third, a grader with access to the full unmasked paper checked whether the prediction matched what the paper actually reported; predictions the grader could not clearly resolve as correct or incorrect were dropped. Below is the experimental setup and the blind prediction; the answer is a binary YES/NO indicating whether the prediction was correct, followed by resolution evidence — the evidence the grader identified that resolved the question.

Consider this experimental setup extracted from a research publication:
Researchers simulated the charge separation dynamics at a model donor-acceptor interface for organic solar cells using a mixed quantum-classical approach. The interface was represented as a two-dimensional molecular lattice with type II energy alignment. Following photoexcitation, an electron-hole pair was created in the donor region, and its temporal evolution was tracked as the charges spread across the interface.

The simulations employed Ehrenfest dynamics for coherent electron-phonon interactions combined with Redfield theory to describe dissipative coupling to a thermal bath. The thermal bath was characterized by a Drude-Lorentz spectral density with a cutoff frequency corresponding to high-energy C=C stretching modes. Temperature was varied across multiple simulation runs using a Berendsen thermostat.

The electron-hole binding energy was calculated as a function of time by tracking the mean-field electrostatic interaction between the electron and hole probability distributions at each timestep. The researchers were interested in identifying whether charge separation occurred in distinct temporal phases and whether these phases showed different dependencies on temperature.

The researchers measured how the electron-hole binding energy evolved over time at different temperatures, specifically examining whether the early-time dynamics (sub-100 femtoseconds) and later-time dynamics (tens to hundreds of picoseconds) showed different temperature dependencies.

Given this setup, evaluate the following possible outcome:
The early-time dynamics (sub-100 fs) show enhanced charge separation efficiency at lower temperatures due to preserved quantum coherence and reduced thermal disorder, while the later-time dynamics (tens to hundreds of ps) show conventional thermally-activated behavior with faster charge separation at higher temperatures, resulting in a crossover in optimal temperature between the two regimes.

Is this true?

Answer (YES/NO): NO